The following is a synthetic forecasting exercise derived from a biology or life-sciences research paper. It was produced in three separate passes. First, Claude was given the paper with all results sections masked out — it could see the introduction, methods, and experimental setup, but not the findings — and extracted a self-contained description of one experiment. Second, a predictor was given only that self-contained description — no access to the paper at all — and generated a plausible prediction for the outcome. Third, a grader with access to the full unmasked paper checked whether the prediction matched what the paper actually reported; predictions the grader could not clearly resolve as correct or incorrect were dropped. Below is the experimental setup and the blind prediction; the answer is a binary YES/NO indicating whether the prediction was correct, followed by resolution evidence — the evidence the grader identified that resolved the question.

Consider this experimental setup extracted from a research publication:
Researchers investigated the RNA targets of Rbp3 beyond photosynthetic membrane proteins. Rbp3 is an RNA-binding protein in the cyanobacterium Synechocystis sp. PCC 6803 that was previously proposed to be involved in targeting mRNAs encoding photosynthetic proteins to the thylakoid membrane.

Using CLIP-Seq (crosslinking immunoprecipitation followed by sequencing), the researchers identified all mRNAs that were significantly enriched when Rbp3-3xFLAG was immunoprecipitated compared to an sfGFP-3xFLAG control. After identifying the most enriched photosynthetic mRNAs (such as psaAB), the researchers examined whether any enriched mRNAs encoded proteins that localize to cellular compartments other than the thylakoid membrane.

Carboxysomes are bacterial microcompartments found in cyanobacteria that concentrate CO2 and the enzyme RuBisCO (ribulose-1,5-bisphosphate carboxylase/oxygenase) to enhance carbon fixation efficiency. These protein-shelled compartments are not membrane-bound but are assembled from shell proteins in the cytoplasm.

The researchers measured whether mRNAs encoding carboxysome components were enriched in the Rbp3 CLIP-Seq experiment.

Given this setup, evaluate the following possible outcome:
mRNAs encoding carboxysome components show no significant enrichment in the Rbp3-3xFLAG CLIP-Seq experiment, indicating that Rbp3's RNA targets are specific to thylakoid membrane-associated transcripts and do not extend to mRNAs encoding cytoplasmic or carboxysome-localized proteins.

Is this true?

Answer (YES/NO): NO